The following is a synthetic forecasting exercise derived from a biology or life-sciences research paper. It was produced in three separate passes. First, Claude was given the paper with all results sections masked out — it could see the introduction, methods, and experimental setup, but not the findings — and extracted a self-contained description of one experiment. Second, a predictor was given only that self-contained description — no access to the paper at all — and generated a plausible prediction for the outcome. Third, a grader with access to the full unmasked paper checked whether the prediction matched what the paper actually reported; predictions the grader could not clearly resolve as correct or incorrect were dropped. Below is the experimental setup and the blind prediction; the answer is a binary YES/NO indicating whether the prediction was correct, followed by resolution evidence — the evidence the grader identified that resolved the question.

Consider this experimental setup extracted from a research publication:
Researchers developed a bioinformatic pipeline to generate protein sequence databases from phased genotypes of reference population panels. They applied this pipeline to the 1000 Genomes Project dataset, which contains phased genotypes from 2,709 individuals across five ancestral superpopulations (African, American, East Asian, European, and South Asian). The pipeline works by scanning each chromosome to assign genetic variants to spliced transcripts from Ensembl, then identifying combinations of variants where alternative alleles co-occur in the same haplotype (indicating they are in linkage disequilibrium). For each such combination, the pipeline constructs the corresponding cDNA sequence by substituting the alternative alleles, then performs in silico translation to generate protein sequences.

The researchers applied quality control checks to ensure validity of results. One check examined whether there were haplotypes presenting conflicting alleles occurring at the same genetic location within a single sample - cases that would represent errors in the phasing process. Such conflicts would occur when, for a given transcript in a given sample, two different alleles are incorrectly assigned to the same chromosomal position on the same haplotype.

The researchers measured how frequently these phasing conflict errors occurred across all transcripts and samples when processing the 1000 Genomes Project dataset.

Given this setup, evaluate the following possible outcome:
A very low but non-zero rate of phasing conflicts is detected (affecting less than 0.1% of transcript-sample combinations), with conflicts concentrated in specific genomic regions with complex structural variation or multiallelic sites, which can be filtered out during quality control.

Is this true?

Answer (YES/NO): NO